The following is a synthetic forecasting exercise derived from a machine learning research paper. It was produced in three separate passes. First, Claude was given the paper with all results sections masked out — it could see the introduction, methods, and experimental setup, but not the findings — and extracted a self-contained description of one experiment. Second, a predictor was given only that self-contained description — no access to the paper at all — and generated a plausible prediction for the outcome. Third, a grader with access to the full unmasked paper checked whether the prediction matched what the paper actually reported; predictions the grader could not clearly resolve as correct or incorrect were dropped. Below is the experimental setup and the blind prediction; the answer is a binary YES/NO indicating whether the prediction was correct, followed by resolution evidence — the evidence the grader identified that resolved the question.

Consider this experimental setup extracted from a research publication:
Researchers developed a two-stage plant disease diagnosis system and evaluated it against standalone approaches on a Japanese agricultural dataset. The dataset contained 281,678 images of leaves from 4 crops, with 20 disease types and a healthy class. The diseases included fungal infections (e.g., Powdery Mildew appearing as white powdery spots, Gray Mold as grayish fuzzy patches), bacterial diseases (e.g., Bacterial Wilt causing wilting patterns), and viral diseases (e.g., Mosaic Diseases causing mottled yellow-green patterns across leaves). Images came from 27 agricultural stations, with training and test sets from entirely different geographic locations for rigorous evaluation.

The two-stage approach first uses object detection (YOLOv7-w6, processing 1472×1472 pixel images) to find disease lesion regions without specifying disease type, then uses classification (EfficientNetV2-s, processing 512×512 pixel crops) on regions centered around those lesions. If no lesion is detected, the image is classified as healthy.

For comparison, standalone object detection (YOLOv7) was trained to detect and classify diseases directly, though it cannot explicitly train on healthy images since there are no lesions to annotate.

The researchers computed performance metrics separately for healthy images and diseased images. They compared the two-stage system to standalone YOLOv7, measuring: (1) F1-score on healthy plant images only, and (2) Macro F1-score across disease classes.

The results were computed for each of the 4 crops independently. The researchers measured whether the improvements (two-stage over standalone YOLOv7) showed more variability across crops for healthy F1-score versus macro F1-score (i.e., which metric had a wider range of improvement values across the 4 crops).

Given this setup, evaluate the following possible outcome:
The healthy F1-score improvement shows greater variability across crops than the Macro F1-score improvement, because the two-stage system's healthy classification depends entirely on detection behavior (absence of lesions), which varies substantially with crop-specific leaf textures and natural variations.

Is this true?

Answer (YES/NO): YES